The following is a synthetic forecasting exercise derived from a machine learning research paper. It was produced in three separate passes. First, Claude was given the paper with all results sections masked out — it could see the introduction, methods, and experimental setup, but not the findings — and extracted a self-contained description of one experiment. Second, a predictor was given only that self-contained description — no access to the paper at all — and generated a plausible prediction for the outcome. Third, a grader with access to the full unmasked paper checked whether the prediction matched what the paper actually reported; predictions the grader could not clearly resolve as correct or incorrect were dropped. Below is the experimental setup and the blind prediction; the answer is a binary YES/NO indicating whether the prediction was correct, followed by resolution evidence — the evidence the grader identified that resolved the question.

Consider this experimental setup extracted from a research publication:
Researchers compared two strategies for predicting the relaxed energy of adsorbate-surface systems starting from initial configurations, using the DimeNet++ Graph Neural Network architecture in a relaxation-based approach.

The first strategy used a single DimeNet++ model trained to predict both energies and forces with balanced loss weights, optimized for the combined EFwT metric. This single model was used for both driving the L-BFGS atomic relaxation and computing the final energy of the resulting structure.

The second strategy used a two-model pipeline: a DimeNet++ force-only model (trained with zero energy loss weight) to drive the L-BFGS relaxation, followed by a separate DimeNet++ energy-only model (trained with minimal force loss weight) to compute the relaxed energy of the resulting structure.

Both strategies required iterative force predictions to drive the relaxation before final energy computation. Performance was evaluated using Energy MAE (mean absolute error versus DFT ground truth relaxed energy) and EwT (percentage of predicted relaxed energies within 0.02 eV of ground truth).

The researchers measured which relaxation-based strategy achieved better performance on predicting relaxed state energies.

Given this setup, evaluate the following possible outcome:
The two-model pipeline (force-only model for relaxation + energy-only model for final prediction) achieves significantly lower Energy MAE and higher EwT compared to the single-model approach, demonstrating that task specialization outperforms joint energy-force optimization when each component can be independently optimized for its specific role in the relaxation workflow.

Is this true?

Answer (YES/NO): YES